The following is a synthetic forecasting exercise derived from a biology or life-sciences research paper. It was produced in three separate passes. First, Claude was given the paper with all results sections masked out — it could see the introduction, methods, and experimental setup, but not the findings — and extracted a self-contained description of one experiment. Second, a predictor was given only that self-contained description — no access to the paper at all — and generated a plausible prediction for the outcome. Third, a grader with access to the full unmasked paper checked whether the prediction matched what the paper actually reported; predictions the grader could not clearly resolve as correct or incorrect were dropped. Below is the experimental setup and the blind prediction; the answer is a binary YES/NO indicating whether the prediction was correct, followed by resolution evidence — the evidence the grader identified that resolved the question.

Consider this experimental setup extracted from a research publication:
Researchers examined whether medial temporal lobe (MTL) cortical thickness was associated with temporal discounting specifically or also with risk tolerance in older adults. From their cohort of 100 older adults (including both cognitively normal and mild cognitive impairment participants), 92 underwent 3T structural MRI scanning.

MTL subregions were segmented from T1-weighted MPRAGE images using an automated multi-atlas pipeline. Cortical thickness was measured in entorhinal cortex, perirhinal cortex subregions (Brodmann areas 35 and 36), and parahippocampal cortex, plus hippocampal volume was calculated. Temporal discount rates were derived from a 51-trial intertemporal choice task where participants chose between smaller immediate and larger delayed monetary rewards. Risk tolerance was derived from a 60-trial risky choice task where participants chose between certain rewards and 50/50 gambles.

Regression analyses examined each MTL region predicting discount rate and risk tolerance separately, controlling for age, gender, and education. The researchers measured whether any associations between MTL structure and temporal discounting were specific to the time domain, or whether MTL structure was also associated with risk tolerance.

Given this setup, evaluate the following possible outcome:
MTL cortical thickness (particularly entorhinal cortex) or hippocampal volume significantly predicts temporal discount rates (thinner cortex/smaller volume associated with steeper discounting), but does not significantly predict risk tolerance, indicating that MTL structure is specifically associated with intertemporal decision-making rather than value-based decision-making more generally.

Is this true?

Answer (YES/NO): YES